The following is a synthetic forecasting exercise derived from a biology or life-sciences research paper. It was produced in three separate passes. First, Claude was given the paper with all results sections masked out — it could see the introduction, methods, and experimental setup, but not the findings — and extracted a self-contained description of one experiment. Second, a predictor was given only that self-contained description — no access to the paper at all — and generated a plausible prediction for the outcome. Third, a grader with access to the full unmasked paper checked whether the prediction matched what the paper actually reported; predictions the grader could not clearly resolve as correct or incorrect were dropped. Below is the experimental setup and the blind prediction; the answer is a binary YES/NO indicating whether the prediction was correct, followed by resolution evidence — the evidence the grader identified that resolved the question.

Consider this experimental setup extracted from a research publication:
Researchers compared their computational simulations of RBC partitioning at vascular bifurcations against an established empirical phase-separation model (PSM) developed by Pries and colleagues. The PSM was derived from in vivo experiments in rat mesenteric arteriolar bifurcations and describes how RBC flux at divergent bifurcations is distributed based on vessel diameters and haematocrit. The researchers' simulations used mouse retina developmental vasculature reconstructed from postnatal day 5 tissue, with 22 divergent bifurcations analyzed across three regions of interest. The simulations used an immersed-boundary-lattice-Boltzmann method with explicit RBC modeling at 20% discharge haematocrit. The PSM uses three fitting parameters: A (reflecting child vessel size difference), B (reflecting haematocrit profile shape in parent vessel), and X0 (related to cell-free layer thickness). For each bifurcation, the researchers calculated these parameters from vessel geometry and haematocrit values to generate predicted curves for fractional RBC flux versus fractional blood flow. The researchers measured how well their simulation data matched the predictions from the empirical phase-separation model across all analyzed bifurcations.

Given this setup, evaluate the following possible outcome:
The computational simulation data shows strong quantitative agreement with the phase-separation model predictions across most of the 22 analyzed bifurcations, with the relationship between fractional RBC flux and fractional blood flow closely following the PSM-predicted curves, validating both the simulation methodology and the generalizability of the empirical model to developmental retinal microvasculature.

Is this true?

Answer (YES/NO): YES